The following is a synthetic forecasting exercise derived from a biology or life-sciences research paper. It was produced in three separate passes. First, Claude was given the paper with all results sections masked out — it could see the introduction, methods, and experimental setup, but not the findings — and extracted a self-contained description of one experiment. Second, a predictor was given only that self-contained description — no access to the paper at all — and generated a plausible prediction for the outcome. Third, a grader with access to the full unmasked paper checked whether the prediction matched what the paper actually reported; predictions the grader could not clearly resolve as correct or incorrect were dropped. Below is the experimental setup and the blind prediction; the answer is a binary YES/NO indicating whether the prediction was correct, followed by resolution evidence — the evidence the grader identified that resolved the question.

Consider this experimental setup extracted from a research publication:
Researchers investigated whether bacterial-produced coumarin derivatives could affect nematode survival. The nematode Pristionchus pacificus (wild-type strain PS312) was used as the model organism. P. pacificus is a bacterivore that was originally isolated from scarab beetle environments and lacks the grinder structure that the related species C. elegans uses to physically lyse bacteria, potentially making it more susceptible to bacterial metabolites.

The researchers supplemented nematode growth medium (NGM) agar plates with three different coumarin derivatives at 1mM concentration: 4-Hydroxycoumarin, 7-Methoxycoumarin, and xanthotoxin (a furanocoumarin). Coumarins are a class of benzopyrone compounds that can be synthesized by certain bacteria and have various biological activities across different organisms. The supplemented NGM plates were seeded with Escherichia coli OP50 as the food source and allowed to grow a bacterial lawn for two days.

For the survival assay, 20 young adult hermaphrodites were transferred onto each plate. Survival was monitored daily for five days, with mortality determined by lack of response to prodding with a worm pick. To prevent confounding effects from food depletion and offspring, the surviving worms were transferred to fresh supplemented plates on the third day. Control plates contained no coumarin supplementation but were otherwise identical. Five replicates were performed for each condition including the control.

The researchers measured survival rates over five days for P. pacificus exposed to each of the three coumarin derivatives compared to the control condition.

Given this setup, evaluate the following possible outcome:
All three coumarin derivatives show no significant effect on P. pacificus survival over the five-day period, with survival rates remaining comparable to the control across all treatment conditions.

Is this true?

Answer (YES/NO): NO